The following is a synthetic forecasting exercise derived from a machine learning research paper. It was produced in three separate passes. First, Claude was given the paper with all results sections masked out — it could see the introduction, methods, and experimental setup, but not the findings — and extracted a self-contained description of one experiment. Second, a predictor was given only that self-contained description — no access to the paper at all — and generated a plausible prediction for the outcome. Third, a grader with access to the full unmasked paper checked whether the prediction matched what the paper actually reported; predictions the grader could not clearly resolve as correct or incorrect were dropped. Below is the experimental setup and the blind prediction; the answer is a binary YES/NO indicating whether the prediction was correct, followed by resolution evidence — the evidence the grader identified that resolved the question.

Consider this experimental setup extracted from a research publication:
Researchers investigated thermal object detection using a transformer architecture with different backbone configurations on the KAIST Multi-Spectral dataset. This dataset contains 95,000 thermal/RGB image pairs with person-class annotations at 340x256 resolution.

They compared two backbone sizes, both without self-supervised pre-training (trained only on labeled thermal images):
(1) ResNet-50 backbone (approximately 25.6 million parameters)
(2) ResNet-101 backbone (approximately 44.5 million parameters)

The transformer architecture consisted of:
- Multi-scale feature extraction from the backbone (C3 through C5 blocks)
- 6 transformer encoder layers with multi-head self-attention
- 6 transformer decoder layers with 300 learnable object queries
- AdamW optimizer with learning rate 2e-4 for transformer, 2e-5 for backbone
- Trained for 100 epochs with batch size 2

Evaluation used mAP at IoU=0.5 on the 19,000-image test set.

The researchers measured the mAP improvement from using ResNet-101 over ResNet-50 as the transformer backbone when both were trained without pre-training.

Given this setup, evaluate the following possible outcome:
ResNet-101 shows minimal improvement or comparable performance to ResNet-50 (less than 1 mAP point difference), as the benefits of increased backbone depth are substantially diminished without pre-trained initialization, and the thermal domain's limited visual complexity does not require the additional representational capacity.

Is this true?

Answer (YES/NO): NO